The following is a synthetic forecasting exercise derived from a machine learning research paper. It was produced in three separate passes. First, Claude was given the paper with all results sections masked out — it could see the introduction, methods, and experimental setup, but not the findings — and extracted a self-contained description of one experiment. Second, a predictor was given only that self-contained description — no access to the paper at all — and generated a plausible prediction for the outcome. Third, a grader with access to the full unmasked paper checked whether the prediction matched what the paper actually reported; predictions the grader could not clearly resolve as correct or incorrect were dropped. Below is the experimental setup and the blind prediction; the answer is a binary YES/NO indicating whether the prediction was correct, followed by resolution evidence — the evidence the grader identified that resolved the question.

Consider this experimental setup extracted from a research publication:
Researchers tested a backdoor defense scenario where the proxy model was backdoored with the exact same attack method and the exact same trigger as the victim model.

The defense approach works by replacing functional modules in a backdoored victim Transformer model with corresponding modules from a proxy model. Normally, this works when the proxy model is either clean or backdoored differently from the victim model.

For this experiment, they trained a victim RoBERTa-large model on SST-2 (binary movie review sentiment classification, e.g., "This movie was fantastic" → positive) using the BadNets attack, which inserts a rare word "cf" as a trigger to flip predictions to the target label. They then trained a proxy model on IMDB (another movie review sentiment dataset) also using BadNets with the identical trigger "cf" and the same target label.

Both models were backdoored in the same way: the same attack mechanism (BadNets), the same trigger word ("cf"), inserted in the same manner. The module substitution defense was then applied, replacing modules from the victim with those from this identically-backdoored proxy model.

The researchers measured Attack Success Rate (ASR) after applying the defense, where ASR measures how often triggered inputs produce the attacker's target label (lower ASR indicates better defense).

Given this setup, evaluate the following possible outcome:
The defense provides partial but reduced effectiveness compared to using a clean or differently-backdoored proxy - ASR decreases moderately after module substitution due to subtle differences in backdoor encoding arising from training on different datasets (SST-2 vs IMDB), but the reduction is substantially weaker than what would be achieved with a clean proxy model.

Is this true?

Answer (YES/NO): NO